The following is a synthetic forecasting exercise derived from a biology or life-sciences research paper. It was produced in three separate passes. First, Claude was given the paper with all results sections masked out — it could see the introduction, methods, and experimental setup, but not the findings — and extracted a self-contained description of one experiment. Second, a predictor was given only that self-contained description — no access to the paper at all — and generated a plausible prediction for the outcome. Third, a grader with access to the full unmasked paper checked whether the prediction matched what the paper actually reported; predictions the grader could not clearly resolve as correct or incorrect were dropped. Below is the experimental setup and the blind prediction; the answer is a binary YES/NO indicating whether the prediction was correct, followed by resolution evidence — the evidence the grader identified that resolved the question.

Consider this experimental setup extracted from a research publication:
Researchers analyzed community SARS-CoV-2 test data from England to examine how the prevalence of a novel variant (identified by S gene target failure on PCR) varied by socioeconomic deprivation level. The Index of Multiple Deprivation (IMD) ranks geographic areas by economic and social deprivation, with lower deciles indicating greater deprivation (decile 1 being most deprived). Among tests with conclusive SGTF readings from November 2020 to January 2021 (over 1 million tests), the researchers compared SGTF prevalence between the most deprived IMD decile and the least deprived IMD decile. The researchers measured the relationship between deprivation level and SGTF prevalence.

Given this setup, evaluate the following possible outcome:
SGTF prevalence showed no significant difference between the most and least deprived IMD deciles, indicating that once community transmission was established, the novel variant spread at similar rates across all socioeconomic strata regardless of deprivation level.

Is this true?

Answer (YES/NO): NO